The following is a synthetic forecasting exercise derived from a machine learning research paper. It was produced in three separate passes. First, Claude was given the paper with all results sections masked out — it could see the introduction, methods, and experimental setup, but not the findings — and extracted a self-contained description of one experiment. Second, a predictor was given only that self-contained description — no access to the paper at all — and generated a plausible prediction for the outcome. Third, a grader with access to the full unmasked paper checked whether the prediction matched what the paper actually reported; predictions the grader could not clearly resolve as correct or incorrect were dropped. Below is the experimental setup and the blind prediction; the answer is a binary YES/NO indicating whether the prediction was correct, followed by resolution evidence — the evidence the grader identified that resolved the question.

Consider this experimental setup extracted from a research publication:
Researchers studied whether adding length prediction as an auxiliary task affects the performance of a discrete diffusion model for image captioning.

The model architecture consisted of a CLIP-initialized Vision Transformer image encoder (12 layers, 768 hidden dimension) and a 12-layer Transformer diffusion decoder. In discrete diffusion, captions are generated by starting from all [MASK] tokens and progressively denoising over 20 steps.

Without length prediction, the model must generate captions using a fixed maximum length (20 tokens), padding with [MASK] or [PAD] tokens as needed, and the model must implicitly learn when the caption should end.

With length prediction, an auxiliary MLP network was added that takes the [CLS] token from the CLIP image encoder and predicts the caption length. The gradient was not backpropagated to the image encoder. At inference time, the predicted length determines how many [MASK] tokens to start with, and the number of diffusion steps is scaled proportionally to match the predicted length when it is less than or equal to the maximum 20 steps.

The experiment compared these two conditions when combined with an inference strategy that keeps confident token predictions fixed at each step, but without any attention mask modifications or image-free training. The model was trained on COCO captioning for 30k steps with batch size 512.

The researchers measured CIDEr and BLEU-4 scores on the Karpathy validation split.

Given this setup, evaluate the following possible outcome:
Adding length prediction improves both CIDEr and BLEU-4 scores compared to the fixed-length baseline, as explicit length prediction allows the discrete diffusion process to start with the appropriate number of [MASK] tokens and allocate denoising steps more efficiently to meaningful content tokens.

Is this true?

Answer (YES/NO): YES